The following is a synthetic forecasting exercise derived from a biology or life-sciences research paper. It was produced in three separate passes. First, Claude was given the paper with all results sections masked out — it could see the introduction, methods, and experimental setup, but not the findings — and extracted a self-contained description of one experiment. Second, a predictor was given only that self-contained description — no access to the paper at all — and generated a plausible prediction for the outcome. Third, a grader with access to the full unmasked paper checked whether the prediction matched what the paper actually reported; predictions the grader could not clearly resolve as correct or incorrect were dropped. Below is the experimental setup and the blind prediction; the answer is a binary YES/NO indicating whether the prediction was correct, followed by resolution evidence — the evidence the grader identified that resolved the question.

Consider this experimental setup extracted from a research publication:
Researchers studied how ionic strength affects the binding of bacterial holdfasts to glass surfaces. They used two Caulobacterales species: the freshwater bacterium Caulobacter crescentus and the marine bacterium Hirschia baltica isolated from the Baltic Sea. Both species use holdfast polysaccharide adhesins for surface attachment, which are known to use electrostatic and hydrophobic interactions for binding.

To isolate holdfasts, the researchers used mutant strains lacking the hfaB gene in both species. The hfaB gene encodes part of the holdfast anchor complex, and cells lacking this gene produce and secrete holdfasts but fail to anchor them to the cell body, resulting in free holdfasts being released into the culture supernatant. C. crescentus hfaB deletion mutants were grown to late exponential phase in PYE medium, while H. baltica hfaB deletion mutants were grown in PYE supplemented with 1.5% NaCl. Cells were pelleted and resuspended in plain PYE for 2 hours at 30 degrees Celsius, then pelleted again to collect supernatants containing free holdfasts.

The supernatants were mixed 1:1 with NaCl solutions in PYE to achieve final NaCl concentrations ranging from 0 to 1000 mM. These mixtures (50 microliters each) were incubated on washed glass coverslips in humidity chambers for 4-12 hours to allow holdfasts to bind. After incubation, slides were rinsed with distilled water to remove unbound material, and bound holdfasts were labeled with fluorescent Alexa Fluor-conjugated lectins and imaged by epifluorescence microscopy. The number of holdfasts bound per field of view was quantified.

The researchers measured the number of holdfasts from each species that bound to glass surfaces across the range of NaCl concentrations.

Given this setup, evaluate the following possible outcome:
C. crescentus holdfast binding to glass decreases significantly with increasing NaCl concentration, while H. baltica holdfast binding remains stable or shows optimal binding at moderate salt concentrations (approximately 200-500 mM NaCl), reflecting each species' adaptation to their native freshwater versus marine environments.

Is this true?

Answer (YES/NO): YES